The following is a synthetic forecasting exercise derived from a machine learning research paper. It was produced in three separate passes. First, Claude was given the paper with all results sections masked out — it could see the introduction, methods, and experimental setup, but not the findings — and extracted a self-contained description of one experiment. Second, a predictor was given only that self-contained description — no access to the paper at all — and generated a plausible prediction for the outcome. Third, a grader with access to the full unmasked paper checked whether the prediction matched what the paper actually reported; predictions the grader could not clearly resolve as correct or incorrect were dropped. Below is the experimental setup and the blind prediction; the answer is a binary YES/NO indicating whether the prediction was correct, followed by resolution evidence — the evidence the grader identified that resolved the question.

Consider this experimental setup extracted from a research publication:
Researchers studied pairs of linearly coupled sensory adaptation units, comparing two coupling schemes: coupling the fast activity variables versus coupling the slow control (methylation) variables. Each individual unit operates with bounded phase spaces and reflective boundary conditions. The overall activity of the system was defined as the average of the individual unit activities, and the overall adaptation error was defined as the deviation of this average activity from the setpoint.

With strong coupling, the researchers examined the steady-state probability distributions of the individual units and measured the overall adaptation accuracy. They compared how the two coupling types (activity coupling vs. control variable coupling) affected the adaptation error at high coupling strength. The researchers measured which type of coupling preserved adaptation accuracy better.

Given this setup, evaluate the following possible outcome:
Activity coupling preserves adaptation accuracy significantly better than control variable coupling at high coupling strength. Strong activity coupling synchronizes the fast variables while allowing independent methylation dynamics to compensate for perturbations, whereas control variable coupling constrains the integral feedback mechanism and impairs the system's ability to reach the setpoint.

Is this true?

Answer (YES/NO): NO